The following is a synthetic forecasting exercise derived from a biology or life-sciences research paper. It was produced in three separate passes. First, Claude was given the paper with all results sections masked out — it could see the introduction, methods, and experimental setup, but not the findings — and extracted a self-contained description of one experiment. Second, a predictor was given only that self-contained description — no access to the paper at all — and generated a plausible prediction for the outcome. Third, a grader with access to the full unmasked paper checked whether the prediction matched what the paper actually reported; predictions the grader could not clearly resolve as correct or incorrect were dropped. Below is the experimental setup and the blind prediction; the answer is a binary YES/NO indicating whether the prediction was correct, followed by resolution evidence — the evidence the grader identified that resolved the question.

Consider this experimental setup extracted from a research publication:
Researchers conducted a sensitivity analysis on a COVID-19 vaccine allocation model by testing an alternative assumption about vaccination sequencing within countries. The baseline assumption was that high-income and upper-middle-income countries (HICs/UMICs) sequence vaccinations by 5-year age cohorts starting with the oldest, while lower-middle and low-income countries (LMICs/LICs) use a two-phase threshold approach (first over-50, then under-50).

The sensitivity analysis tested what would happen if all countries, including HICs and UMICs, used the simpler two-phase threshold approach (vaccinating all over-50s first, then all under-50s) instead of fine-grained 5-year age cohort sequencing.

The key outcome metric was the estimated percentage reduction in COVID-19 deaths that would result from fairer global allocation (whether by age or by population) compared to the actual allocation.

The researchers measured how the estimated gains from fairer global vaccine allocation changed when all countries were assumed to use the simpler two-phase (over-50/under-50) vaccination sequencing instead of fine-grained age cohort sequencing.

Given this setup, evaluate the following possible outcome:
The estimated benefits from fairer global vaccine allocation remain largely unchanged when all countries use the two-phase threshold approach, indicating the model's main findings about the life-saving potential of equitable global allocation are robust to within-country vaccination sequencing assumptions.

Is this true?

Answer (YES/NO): NO